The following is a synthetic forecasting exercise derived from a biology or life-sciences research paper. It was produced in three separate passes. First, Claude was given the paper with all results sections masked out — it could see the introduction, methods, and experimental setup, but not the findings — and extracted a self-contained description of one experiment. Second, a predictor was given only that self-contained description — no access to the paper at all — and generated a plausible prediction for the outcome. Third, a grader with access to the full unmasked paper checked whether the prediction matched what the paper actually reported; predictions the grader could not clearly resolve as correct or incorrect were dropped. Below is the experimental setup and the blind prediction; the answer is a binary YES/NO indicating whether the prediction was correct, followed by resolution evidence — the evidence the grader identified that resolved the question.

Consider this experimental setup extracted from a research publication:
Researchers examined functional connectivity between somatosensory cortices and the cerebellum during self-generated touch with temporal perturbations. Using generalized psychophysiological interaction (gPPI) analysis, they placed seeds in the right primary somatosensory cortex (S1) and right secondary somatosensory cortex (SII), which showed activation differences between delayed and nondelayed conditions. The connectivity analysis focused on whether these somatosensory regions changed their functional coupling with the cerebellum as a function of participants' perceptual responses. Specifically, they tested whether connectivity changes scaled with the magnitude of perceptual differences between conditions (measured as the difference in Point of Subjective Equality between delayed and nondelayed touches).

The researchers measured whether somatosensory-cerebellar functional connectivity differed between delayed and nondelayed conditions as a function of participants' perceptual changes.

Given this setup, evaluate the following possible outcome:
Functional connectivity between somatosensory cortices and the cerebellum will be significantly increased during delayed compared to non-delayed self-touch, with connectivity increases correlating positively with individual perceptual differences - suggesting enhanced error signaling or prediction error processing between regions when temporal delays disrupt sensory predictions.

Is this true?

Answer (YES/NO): NO